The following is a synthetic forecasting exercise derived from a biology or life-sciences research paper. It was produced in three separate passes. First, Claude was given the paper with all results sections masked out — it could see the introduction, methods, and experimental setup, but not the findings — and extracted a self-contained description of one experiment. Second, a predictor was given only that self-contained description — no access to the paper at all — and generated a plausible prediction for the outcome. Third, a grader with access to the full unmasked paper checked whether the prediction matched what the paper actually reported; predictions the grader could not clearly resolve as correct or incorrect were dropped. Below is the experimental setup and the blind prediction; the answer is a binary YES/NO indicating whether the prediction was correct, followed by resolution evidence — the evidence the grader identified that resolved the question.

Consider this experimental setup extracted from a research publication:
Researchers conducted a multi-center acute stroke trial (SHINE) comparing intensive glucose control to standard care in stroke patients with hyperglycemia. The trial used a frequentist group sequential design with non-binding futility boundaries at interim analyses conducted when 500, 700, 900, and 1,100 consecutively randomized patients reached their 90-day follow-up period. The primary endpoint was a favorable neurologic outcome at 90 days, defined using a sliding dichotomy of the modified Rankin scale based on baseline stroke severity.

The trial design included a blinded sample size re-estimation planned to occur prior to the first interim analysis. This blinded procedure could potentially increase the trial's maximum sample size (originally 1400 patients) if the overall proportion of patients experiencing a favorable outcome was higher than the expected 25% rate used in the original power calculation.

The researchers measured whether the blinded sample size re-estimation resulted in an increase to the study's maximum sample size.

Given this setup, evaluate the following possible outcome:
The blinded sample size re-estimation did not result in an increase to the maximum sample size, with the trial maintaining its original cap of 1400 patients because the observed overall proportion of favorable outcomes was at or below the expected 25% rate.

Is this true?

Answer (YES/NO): YES